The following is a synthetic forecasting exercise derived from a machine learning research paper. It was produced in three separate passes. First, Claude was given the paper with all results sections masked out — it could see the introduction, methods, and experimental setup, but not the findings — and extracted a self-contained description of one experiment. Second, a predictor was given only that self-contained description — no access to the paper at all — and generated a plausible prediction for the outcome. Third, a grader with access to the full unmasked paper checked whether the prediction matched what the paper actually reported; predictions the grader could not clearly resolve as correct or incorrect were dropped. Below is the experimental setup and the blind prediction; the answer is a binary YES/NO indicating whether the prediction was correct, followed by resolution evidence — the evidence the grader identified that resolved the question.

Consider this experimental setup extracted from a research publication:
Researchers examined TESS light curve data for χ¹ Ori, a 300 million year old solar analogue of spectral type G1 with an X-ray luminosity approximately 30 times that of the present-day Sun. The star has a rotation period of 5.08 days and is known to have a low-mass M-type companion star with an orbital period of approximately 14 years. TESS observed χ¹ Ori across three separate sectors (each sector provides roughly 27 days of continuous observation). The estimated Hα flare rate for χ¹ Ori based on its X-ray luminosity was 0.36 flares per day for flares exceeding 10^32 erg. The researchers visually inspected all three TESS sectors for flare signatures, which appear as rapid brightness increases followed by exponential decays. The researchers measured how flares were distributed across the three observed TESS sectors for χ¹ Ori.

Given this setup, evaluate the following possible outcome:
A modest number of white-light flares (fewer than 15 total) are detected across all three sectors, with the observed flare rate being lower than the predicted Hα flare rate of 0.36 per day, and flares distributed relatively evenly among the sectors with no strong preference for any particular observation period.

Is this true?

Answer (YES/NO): NO